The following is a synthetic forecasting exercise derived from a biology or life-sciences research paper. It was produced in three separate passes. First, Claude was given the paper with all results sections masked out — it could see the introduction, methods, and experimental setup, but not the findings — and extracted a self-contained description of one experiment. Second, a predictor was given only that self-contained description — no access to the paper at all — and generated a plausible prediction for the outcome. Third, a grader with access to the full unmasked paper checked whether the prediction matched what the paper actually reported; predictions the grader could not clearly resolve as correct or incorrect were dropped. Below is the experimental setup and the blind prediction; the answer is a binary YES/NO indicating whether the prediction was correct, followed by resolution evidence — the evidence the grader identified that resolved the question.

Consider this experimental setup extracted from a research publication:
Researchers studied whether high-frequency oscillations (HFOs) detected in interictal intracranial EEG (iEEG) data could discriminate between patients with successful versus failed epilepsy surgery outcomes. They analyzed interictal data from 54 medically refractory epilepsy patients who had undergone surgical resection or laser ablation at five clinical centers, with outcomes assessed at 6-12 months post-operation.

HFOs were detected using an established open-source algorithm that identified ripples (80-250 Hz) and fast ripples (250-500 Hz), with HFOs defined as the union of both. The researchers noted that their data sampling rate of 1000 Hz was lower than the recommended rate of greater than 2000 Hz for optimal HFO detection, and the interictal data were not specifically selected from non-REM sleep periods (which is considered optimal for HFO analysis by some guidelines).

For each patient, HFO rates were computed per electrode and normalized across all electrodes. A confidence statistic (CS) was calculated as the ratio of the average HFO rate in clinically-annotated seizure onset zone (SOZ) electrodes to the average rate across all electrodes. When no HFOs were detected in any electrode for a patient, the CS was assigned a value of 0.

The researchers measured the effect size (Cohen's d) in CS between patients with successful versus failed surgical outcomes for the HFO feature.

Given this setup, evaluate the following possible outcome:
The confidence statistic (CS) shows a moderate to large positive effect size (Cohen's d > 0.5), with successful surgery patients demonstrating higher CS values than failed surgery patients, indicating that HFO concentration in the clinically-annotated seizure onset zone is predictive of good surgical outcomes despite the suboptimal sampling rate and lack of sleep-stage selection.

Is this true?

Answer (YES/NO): NO